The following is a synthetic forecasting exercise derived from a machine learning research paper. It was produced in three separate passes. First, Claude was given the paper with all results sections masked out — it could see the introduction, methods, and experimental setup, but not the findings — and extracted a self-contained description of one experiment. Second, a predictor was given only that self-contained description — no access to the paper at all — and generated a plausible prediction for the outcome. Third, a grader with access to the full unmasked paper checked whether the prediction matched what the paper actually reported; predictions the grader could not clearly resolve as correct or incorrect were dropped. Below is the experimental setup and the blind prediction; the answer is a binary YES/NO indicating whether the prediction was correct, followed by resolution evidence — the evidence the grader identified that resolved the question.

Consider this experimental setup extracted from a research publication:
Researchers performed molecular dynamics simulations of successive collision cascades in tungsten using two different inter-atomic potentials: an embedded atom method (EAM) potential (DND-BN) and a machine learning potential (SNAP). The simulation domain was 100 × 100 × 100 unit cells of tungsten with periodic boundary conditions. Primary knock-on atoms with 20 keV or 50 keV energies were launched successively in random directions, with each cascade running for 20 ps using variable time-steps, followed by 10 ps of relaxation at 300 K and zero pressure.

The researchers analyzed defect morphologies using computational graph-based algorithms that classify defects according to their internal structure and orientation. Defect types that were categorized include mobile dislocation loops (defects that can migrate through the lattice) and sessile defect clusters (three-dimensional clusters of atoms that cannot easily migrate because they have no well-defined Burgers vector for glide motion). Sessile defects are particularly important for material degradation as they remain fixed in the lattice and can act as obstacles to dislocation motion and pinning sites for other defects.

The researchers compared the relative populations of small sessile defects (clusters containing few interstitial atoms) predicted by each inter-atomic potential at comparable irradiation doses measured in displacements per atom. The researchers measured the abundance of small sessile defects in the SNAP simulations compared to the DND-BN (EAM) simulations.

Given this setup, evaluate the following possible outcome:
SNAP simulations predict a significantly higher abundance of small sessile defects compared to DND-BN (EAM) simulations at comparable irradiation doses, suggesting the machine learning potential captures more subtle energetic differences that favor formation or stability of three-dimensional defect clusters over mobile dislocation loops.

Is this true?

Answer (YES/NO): YES